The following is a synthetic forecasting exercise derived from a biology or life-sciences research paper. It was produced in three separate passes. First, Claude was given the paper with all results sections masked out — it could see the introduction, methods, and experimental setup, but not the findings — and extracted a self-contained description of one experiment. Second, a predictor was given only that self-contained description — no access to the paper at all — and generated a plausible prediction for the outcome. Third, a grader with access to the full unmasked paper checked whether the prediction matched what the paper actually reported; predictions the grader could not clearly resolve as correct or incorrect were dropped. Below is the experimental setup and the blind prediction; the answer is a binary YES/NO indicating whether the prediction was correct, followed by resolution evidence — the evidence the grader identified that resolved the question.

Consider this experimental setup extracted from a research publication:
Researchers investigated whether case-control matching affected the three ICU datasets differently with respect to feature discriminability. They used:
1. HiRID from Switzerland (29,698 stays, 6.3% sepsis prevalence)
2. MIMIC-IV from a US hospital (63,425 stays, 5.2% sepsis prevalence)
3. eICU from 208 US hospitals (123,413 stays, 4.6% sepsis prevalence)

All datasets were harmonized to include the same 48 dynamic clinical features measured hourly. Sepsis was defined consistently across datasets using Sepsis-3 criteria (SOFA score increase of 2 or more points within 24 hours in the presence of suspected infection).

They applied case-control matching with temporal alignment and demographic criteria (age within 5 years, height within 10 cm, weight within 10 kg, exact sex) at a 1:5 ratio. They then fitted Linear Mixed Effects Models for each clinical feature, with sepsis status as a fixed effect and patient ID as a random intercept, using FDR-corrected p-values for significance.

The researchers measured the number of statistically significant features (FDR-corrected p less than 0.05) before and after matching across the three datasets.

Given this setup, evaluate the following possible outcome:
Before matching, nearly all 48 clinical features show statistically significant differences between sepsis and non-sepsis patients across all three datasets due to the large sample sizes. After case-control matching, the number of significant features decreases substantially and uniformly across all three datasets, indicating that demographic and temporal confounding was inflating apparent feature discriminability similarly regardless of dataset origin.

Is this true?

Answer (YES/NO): NO